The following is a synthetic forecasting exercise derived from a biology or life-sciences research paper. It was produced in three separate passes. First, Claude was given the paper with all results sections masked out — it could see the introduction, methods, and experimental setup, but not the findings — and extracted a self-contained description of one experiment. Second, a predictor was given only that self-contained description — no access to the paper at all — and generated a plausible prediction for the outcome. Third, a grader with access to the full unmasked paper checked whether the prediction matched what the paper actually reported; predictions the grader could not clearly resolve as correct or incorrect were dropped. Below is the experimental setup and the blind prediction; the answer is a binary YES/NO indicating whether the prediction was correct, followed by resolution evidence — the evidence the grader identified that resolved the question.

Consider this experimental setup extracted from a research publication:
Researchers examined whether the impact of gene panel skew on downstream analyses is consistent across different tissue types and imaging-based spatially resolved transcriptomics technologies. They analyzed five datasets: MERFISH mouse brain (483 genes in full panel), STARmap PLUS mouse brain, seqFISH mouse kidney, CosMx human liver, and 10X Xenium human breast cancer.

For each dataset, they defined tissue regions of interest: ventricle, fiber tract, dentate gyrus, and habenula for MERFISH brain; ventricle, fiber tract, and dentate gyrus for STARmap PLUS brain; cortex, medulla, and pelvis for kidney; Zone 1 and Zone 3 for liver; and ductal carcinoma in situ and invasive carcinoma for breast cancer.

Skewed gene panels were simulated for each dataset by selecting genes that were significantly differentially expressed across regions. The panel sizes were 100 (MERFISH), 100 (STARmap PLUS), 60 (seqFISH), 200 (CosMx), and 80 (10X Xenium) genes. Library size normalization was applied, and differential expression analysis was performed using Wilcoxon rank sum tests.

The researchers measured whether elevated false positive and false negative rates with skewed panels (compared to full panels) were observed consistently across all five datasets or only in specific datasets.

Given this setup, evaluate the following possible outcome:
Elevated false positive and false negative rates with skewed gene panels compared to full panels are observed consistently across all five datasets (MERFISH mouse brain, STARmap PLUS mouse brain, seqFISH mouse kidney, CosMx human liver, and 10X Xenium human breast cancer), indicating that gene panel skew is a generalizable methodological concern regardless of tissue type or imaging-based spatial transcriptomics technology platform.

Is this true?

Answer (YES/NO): YES